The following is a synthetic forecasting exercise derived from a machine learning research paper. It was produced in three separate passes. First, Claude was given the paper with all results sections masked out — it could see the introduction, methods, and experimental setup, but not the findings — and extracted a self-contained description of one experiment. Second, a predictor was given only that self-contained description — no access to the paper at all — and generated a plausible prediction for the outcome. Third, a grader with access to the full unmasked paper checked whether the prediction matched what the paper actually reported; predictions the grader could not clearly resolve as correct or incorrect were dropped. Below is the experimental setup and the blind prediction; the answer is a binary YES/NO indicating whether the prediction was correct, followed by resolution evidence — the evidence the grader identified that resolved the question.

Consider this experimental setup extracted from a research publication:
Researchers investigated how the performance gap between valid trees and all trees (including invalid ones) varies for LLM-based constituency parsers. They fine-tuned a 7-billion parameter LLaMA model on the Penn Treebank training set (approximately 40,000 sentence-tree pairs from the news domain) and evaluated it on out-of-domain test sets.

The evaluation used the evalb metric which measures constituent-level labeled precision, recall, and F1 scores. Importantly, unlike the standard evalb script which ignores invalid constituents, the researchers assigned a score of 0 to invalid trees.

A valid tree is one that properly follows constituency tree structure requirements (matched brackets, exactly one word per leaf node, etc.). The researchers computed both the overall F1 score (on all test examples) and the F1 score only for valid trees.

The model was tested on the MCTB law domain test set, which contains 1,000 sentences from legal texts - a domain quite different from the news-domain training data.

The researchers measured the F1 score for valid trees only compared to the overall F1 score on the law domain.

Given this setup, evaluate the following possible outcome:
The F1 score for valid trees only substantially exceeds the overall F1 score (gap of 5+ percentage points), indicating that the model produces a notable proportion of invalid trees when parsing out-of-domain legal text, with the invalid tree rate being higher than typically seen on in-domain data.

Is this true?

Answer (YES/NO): YES